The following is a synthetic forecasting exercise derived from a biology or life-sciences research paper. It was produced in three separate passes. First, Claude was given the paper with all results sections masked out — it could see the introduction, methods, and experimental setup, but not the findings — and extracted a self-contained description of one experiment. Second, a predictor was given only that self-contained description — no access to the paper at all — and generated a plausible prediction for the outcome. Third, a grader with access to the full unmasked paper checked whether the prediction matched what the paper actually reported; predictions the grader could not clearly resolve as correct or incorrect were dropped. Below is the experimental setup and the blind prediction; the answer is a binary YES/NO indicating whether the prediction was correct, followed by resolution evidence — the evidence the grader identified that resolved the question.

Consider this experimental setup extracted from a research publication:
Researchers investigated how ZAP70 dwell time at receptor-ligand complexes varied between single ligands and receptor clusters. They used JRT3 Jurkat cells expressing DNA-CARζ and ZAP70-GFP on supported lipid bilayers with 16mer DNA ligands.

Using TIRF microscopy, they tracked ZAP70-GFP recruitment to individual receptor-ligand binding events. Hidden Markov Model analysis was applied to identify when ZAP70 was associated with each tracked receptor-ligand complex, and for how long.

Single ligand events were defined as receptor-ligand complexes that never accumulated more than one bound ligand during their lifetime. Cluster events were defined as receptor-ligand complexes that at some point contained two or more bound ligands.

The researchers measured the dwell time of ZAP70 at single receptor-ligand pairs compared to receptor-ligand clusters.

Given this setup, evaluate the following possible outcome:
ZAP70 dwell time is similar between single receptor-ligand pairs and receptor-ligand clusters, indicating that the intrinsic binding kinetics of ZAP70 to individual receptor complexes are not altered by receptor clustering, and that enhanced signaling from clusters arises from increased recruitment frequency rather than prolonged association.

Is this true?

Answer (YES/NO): NO